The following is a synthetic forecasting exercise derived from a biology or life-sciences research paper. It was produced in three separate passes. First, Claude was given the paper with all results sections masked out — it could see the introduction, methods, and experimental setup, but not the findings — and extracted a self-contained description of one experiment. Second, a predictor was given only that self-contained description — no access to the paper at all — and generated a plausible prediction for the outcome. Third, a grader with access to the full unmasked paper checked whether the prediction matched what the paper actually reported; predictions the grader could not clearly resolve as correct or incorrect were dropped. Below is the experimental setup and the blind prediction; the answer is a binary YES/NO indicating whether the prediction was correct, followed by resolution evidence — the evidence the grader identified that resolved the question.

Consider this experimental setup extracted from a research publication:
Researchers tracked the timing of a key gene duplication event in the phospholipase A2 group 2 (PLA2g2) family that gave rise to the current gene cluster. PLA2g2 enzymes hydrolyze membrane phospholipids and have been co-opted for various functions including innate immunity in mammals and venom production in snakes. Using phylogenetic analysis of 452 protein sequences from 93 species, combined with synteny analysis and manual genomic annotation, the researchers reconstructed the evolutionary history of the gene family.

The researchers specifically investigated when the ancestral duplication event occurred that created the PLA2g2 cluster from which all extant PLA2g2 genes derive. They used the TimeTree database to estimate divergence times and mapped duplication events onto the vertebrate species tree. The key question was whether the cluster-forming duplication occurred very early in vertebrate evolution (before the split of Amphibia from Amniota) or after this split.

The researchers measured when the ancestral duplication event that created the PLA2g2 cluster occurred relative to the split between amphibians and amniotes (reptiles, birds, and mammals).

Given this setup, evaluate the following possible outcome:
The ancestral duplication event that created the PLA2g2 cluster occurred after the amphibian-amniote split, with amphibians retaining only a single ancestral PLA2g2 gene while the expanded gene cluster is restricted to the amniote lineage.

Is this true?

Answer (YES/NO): YES